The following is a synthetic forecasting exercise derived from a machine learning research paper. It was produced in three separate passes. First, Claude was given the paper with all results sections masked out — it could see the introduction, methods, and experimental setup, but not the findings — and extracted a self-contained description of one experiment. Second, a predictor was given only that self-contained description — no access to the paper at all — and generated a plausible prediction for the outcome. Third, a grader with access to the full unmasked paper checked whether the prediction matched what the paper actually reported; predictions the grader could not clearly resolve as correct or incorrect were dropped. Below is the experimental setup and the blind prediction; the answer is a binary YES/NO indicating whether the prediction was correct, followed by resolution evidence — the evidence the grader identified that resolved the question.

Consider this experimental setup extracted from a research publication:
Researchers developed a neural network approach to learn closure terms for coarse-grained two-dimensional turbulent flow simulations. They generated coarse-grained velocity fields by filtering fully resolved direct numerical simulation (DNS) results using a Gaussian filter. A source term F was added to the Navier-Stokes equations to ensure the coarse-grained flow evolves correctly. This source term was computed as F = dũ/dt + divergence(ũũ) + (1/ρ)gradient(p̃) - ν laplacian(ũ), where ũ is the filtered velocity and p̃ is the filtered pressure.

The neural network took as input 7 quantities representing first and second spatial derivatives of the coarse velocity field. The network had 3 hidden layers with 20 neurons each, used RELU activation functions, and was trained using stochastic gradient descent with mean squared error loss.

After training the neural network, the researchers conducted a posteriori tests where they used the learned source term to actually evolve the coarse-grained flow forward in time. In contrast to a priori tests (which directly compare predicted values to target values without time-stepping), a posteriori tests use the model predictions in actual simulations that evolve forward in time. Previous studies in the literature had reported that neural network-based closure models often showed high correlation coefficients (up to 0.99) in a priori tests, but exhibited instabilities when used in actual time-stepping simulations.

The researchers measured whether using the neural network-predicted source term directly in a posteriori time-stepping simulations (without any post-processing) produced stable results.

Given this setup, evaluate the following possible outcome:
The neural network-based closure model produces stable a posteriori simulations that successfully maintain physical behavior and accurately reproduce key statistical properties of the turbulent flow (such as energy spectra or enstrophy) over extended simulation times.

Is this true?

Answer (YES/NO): NO